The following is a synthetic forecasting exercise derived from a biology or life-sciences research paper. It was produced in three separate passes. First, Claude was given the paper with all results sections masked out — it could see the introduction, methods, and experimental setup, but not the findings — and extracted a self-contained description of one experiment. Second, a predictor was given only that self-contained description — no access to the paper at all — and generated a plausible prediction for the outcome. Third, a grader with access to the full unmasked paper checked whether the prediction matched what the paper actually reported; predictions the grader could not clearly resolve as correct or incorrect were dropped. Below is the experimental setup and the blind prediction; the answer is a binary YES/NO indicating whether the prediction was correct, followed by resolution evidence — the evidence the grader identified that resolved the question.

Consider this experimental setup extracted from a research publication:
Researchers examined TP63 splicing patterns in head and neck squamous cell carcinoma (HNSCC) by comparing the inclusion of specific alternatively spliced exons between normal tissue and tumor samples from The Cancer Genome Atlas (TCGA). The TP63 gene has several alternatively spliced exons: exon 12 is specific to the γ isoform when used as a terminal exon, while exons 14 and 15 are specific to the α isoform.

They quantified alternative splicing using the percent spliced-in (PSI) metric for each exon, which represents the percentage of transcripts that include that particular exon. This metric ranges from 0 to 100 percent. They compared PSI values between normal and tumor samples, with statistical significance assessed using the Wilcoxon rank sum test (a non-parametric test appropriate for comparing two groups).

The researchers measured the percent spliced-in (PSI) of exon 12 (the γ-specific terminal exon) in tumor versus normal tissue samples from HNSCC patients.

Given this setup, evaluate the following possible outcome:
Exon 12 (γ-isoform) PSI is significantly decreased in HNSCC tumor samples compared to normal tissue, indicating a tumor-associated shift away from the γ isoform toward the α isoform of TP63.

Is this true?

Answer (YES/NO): NO